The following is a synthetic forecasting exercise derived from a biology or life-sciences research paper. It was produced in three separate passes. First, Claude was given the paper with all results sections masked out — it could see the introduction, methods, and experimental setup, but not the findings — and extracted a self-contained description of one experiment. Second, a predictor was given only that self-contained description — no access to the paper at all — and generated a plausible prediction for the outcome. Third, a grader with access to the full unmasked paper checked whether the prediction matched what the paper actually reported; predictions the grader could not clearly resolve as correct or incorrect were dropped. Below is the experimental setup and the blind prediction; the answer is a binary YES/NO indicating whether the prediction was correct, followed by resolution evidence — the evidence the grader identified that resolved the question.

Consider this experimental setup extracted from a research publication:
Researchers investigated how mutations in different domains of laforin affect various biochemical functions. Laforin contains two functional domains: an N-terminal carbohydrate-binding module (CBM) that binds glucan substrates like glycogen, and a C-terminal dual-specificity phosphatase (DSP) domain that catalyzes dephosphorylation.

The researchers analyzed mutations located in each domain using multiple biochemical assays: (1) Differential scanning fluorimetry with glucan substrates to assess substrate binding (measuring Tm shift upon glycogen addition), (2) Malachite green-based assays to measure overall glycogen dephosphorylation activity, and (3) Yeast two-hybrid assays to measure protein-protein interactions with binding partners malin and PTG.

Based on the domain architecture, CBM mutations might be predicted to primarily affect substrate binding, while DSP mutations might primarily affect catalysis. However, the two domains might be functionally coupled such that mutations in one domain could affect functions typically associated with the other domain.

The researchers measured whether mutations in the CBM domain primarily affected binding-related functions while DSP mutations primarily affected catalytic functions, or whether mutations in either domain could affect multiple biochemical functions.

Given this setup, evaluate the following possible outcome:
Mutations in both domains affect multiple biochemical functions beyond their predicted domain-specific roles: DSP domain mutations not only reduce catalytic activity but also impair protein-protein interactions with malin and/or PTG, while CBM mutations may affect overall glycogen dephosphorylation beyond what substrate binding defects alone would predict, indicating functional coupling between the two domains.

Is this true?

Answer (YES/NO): YES